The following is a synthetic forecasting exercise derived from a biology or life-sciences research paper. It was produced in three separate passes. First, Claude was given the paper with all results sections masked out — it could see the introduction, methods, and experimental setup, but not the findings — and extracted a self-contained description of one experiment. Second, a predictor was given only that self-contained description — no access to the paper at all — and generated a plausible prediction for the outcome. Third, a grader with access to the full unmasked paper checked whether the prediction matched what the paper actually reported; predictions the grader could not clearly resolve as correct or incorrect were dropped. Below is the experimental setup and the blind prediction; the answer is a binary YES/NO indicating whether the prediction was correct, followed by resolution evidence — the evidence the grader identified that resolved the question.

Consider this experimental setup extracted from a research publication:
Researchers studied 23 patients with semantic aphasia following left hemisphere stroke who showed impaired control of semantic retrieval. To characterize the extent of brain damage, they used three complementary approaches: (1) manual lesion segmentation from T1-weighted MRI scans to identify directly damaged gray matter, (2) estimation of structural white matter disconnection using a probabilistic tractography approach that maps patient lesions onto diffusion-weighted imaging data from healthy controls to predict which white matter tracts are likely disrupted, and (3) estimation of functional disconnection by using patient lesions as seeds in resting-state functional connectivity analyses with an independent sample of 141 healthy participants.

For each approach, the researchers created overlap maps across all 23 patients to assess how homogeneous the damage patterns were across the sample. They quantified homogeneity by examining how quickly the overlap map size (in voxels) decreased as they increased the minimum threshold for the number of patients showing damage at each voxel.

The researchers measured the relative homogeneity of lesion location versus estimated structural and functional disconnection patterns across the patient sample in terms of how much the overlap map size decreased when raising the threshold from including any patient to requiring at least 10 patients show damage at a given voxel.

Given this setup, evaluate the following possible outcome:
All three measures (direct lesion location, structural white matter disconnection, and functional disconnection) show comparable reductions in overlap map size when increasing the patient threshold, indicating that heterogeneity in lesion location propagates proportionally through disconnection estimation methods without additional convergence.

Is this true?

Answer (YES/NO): NO